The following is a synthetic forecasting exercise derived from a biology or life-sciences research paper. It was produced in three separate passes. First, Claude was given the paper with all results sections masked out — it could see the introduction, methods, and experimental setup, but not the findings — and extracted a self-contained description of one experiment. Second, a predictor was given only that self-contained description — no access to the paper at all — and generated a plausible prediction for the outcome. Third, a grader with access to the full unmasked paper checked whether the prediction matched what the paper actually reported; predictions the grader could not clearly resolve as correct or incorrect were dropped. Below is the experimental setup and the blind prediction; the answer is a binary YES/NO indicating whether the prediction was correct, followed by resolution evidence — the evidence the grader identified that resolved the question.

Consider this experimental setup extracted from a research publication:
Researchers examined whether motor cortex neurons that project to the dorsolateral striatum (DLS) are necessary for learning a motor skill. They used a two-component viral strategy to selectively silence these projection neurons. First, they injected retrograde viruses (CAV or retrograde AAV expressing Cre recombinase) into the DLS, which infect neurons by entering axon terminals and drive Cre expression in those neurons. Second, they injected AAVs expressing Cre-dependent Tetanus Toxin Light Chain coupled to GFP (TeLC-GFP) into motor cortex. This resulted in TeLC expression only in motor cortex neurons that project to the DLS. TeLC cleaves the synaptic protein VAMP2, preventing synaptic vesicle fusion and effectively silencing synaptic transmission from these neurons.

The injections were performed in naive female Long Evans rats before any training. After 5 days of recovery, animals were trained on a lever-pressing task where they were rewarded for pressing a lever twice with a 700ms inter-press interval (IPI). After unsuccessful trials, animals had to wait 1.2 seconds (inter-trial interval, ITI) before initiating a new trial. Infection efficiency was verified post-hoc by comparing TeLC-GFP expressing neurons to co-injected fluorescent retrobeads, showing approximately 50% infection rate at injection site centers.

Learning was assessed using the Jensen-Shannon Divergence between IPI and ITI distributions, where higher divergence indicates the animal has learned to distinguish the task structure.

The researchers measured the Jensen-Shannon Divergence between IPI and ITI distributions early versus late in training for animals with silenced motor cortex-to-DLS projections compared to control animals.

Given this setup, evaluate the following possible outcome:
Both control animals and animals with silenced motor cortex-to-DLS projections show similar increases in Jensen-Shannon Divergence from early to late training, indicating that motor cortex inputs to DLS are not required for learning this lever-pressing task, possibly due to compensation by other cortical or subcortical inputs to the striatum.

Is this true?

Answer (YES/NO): NO